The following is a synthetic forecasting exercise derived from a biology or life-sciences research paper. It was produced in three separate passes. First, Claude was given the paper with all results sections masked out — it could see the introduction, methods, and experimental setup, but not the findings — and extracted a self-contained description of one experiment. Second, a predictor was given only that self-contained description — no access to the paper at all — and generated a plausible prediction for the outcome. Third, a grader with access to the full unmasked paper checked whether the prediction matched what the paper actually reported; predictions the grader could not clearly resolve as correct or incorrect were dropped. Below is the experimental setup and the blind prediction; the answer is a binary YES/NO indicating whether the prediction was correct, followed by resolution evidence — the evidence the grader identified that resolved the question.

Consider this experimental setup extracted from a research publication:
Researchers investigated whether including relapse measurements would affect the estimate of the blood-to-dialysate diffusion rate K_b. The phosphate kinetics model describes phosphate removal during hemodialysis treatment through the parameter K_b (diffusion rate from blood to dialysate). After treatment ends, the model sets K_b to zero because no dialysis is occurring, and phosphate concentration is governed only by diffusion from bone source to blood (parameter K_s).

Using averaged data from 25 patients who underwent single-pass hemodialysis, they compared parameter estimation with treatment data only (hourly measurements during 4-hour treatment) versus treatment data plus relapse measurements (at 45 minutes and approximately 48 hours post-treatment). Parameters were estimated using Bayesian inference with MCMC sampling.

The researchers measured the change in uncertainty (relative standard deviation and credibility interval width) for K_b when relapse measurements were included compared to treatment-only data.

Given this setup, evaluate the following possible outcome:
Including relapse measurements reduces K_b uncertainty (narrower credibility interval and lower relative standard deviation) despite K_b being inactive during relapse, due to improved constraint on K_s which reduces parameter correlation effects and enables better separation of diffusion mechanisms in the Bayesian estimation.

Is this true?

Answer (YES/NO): NO